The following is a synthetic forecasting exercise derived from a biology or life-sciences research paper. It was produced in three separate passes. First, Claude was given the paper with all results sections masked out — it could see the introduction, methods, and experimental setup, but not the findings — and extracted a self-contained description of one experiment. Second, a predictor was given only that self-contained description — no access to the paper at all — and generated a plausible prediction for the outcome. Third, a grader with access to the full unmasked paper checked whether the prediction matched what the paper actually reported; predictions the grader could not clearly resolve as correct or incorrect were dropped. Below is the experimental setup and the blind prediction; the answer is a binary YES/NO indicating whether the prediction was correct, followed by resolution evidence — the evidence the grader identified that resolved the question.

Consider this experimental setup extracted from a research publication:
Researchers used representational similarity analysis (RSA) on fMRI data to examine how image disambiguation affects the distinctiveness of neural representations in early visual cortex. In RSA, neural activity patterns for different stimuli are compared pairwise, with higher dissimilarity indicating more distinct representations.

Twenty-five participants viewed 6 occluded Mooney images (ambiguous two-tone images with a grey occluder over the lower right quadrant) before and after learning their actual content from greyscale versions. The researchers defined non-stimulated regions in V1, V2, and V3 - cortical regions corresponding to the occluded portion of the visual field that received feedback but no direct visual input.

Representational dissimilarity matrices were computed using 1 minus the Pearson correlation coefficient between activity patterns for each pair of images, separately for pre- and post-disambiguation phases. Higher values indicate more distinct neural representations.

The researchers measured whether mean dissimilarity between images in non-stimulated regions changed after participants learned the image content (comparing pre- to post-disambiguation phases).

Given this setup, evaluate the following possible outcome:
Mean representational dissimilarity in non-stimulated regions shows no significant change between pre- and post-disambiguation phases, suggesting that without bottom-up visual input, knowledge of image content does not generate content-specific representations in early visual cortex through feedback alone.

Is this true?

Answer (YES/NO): NO